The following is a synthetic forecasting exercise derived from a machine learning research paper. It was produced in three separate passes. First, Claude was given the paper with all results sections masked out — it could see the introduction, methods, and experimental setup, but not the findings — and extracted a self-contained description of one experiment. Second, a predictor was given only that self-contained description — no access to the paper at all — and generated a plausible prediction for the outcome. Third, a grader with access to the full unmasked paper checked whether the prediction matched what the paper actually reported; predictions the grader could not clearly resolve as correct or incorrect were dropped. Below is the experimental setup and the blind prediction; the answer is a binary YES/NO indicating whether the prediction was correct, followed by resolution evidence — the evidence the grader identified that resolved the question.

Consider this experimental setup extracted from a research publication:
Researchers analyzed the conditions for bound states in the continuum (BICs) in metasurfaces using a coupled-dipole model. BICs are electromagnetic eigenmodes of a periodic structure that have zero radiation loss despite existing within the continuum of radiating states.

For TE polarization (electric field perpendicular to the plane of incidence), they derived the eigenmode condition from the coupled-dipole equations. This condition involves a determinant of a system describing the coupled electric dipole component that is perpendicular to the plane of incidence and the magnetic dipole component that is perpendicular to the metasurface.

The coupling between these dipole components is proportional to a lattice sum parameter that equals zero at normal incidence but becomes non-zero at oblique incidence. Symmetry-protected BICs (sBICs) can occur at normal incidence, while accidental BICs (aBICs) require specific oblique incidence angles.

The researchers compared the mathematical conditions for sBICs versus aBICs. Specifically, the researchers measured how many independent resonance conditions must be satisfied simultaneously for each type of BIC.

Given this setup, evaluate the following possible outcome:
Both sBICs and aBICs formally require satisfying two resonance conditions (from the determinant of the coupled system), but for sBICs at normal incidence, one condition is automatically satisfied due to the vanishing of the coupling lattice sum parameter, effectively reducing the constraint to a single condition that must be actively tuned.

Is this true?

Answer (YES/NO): NO